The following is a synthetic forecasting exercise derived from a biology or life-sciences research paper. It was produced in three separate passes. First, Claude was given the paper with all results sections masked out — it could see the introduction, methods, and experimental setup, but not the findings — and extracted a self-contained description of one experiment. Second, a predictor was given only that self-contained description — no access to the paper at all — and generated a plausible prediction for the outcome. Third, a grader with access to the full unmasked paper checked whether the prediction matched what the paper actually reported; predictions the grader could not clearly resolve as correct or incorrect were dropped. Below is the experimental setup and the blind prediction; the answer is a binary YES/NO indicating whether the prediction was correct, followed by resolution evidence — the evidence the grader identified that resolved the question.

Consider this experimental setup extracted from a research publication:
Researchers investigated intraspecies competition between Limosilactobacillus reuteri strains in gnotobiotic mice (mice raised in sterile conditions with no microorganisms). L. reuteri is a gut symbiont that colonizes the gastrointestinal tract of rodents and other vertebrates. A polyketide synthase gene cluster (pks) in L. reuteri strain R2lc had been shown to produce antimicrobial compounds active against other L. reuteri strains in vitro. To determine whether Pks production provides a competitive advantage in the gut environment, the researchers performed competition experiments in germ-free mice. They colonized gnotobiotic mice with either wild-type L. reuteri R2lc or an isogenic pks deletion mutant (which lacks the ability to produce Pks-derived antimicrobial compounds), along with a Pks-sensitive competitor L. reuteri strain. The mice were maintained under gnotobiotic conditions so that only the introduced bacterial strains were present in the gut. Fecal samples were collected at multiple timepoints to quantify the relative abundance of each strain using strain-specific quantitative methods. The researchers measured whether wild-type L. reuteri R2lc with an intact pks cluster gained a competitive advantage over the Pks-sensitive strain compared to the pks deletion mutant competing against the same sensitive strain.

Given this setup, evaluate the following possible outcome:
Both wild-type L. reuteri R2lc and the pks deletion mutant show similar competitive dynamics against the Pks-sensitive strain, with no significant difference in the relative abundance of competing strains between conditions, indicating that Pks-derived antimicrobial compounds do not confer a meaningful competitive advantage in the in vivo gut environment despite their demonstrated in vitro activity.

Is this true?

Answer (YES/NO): NO